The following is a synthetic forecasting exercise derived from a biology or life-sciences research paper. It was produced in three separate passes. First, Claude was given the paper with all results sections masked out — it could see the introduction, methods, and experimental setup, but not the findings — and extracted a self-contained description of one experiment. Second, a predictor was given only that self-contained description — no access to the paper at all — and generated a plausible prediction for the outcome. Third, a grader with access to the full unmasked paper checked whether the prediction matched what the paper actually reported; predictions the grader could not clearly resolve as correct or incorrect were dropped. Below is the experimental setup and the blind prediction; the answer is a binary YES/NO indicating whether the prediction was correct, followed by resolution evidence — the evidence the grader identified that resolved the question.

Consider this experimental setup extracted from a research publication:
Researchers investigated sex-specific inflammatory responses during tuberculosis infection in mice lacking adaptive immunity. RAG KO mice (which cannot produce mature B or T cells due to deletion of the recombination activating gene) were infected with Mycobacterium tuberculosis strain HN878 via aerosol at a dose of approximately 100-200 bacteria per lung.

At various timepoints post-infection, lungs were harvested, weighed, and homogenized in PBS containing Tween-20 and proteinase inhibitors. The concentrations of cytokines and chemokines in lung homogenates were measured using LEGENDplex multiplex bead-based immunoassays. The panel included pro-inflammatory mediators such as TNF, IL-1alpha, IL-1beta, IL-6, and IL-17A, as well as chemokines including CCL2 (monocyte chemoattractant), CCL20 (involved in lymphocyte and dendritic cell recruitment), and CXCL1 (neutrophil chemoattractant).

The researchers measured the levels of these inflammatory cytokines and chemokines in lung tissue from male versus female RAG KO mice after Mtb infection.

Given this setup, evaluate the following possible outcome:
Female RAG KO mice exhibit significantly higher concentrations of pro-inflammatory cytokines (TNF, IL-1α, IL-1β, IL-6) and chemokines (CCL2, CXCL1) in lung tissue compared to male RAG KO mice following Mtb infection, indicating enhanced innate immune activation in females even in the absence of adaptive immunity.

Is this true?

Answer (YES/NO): YES